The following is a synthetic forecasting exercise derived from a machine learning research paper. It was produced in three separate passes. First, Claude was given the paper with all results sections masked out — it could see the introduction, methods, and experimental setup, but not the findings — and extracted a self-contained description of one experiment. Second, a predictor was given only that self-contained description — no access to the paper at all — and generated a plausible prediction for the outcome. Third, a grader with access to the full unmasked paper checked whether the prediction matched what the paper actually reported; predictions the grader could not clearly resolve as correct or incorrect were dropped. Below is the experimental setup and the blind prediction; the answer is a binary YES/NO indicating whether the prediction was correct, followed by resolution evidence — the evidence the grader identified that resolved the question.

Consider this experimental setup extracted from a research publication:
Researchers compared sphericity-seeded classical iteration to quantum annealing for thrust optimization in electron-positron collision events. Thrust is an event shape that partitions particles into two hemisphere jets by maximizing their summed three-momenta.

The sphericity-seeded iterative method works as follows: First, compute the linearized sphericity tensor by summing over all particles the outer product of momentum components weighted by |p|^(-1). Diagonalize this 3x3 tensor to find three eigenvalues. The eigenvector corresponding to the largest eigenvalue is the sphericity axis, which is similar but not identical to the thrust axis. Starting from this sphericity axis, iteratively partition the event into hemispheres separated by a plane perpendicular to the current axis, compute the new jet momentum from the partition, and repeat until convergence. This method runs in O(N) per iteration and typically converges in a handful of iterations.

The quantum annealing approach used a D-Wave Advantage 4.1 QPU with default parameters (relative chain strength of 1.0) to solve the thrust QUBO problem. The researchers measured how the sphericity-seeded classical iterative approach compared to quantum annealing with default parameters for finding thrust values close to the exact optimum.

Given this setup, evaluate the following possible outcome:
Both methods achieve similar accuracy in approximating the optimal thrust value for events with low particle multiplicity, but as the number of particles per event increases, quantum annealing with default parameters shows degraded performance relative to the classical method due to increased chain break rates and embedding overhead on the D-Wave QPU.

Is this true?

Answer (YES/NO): NO